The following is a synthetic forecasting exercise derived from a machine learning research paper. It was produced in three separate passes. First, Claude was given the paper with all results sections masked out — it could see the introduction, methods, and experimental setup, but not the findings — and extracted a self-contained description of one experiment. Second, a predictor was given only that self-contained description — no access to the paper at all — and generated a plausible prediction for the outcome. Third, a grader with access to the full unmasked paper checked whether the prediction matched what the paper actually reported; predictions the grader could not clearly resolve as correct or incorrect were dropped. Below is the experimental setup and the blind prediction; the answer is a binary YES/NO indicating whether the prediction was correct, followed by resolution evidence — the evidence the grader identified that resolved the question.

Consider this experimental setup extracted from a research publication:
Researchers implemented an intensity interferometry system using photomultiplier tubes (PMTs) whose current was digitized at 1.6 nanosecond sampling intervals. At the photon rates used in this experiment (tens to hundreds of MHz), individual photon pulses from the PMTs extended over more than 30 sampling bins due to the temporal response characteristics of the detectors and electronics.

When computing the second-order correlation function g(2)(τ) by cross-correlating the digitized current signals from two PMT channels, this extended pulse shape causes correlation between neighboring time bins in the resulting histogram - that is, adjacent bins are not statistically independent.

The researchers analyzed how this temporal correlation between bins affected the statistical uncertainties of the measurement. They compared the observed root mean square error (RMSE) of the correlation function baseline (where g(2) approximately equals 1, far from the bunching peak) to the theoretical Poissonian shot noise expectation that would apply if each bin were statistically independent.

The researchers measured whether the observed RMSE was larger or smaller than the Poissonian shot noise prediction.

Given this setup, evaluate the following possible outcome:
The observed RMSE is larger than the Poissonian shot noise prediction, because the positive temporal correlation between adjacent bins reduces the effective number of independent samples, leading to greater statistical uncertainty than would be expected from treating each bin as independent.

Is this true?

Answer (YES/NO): NO